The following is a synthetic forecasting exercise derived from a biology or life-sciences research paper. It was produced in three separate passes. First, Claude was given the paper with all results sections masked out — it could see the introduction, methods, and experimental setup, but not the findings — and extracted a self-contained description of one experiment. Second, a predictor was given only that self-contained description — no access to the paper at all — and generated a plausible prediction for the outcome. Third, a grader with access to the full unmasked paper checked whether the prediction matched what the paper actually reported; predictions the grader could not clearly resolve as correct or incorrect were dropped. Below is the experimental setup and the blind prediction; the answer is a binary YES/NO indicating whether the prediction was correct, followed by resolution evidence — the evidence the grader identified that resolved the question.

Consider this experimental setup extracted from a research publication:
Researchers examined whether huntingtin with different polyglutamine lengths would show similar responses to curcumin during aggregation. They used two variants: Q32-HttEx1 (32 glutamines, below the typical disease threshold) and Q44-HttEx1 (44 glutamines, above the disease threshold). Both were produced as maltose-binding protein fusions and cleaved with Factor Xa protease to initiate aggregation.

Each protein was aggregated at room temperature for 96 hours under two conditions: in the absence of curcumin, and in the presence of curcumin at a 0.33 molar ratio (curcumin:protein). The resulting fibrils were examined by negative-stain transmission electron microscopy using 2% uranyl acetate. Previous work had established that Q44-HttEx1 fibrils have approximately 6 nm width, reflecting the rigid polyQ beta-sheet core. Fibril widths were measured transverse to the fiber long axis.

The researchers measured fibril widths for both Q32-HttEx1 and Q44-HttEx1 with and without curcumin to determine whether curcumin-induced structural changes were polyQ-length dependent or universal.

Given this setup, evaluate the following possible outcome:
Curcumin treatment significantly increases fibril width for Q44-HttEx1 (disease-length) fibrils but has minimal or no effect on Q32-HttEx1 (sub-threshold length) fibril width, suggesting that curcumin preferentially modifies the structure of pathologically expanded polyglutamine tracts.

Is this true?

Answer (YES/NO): NO